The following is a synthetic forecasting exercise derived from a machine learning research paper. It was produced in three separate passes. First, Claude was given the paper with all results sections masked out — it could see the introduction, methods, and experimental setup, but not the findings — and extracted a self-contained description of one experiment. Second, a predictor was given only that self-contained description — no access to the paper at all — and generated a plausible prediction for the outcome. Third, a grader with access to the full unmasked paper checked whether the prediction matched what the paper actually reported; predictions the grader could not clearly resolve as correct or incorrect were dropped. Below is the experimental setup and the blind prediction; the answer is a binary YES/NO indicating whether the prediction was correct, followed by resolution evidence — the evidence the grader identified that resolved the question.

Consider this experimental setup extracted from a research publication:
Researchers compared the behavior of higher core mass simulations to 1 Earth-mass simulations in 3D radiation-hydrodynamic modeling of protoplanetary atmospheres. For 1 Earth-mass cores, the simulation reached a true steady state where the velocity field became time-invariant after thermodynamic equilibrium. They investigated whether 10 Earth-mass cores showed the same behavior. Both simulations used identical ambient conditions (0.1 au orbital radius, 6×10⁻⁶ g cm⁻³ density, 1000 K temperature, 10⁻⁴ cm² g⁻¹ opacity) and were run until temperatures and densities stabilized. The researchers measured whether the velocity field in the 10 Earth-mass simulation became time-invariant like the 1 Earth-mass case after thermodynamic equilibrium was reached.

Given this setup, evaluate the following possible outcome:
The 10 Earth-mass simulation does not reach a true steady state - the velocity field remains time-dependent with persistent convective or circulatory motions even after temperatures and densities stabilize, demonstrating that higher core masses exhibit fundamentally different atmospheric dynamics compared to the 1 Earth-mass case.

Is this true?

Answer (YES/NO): YES